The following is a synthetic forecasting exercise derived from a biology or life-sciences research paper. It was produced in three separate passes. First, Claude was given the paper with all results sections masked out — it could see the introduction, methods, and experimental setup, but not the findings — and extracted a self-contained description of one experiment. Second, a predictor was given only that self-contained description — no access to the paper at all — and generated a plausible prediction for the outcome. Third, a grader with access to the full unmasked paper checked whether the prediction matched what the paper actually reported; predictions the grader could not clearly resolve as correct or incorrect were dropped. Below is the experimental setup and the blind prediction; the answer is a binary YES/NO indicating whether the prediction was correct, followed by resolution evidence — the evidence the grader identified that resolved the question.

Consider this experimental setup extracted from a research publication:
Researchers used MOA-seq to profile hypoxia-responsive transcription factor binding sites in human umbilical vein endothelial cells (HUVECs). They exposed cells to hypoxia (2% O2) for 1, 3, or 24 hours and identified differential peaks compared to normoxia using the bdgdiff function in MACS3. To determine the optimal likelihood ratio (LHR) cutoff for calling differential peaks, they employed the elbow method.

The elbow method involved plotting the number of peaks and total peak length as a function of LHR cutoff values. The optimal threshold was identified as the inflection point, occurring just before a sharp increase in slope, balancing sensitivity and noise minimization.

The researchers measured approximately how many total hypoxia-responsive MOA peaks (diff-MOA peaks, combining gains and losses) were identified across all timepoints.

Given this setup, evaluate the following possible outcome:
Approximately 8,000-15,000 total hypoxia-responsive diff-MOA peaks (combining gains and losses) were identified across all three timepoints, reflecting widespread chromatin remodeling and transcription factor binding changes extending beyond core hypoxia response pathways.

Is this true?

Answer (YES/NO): NO